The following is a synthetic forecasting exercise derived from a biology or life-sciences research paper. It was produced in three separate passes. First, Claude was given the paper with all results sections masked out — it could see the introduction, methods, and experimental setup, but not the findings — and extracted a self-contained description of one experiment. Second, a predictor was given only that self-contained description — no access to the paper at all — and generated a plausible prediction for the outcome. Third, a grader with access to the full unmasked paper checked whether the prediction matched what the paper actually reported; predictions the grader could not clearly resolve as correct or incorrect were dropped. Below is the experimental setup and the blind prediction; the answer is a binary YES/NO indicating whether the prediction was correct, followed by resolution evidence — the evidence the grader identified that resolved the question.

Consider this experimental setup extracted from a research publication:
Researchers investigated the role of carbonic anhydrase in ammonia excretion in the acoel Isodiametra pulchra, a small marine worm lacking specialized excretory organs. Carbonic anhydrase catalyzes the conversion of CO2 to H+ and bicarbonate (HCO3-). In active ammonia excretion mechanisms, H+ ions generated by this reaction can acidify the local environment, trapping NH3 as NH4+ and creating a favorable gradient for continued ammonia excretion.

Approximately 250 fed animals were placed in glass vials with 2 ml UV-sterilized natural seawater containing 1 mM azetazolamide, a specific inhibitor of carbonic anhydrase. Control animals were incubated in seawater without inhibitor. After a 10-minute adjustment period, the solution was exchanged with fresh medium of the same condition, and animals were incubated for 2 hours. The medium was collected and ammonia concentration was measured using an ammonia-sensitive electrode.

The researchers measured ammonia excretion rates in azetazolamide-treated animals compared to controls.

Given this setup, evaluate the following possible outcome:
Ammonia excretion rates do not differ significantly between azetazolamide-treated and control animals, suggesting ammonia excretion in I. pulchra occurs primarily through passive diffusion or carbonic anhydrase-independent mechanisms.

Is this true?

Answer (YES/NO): YES